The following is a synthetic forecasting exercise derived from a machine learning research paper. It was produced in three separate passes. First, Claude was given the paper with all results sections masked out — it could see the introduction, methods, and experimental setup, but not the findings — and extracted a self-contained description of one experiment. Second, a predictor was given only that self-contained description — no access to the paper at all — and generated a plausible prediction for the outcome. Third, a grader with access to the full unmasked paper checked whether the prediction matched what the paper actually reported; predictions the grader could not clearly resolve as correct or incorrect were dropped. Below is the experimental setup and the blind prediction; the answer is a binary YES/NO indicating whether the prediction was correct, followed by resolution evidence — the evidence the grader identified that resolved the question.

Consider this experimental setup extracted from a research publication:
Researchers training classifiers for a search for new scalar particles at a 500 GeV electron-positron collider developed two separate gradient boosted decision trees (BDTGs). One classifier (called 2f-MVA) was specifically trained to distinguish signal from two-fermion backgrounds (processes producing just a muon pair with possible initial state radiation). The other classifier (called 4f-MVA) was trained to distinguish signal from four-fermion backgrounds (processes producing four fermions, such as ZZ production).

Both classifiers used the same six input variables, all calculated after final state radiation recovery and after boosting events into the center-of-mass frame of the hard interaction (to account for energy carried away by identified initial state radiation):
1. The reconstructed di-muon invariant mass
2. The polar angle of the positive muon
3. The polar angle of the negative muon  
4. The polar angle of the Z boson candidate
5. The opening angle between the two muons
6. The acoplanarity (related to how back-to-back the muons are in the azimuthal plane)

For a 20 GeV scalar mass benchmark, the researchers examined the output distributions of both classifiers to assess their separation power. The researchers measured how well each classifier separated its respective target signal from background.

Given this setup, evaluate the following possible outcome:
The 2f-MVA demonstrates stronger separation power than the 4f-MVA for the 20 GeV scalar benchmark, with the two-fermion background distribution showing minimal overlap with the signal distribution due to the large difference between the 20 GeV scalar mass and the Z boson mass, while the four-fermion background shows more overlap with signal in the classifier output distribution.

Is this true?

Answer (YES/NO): NO